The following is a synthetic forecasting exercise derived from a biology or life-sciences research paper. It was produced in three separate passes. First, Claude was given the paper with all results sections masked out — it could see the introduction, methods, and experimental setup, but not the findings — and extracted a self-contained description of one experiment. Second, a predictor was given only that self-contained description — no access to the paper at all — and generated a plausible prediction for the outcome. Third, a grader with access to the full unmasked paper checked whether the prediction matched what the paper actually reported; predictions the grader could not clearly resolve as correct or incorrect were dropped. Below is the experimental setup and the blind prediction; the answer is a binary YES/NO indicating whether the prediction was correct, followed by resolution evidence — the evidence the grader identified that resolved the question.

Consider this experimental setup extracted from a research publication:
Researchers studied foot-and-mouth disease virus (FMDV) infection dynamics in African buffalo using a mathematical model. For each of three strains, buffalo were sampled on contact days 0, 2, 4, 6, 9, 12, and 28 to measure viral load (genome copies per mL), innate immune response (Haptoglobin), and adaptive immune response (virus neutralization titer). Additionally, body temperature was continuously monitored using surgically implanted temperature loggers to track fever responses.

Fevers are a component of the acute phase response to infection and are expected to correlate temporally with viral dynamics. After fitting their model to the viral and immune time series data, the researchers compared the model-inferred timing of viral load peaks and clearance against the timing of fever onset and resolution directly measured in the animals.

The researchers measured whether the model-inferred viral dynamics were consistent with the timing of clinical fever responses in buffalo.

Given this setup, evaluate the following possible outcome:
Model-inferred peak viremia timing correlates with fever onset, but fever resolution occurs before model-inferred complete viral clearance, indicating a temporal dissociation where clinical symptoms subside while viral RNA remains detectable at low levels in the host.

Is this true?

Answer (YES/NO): NO